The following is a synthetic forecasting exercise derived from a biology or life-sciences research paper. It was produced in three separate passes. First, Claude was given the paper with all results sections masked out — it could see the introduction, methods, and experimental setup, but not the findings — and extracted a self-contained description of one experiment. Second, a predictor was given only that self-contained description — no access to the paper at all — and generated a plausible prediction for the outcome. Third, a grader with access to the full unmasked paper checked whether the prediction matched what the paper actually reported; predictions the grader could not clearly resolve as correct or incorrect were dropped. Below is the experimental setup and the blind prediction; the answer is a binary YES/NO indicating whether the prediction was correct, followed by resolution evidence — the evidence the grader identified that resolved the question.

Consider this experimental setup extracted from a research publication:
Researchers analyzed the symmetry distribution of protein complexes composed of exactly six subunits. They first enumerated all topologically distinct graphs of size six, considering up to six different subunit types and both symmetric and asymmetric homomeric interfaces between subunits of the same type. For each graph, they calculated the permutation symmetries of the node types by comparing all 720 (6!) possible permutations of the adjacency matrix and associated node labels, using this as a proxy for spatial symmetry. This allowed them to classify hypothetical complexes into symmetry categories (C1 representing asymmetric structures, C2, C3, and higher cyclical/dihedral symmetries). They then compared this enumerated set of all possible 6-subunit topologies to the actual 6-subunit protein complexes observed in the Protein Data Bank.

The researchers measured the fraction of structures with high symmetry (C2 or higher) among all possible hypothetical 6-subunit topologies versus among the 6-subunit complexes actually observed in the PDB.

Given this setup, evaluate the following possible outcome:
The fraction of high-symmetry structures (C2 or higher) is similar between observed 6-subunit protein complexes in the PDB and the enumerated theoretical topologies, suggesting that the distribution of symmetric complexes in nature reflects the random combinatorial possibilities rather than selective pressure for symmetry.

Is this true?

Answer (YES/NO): NO